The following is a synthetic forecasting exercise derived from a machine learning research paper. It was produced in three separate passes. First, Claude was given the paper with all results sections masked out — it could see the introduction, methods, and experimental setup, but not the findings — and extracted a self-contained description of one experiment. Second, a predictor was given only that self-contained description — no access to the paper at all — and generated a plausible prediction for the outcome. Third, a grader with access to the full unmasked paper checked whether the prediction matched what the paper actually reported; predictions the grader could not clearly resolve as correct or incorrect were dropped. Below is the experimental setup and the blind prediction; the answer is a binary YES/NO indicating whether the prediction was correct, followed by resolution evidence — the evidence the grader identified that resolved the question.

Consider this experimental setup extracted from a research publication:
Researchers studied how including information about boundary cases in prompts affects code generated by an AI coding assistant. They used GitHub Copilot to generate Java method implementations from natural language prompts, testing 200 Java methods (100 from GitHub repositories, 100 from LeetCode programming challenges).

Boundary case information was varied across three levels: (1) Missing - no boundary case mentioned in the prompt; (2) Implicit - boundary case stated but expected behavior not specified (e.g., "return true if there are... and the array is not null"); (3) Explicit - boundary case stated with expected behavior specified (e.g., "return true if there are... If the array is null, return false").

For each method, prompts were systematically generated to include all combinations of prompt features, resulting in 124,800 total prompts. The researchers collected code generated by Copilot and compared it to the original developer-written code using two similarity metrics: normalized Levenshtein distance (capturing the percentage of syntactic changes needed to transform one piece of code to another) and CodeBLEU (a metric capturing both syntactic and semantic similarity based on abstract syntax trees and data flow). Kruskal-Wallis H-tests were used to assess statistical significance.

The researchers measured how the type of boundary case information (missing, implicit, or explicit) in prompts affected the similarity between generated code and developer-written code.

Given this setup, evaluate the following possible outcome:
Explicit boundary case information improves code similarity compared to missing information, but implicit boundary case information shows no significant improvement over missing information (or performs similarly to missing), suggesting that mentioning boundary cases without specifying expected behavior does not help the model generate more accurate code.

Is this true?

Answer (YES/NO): NO